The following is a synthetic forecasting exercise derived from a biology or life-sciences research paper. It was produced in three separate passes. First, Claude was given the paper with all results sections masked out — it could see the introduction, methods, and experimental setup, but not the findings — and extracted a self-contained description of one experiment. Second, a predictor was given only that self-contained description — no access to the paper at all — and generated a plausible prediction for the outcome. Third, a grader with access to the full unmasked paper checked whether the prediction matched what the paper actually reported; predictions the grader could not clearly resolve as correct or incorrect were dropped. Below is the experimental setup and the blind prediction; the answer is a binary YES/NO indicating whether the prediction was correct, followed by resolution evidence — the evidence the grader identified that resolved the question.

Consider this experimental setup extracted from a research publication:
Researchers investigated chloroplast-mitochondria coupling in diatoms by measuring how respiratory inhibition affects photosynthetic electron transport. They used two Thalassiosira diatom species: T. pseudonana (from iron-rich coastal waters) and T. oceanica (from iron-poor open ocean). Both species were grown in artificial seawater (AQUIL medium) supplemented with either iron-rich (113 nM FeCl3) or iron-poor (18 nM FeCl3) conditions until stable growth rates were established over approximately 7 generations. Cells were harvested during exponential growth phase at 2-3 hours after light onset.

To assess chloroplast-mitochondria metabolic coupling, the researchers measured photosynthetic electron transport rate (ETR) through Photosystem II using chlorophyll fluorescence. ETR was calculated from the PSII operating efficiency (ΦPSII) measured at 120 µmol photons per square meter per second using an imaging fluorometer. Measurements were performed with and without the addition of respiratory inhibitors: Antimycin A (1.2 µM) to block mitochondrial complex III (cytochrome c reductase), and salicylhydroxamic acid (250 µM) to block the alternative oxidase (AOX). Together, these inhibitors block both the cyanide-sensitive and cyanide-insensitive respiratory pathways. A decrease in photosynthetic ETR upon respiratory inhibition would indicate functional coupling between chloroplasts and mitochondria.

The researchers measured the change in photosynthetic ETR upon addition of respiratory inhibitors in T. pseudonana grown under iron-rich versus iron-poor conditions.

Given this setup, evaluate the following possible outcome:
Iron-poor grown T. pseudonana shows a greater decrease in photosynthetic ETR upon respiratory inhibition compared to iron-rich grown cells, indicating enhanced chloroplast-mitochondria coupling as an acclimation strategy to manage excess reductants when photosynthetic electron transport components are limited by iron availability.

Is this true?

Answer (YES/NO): YES